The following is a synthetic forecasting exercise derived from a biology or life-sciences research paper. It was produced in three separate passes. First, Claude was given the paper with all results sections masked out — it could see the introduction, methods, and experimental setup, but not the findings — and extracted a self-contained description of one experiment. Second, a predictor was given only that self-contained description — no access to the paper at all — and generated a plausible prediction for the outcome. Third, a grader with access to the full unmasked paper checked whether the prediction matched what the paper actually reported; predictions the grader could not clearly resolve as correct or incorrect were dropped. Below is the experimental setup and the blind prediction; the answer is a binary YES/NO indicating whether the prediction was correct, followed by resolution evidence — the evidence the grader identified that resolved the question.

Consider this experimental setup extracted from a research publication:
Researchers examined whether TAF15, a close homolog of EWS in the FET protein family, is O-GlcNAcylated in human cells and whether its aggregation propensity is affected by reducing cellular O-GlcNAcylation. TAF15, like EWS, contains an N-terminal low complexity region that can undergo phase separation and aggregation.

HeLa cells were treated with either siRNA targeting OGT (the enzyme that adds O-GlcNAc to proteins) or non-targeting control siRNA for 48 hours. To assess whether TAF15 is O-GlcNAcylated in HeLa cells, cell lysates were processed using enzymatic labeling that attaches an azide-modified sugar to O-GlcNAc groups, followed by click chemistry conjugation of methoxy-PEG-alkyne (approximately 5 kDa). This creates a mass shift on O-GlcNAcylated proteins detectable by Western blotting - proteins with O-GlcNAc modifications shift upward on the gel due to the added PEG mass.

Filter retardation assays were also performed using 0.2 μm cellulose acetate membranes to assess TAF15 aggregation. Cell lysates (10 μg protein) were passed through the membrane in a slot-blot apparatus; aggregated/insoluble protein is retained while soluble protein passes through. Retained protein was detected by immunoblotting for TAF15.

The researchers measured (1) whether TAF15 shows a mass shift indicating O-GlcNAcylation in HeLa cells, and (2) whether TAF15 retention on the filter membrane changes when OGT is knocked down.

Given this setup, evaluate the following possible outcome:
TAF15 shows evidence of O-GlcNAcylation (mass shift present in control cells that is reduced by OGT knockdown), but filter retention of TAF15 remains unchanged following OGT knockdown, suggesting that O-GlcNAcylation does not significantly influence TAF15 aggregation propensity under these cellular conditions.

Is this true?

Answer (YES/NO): NO